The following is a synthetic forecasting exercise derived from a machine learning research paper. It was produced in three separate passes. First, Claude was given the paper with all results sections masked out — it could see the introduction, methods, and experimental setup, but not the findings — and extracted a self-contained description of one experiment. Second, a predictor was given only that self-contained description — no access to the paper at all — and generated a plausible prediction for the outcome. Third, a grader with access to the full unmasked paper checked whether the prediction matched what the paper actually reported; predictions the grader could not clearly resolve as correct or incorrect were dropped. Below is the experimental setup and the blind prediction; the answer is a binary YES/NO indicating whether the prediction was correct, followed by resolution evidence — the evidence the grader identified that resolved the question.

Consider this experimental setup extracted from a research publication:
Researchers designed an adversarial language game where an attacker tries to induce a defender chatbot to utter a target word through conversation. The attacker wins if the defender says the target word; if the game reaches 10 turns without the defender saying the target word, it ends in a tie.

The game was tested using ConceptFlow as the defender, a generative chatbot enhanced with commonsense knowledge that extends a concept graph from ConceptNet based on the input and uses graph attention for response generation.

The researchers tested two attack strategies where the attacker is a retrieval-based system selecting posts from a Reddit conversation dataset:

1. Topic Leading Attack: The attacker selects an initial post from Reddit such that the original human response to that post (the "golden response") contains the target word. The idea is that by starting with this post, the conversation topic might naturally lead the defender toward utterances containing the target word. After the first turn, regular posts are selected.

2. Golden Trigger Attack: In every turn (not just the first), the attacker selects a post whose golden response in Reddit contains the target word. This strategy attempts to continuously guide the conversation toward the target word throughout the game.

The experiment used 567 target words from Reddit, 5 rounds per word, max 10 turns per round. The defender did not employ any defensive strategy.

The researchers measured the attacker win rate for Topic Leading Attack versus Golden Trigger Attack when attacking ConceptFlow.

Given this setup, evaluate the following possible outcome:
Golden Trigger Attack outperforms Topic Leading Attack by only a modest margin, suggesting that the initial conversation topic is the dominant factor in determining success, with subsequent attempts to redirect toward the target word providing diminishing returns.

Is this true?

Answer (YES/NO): NO